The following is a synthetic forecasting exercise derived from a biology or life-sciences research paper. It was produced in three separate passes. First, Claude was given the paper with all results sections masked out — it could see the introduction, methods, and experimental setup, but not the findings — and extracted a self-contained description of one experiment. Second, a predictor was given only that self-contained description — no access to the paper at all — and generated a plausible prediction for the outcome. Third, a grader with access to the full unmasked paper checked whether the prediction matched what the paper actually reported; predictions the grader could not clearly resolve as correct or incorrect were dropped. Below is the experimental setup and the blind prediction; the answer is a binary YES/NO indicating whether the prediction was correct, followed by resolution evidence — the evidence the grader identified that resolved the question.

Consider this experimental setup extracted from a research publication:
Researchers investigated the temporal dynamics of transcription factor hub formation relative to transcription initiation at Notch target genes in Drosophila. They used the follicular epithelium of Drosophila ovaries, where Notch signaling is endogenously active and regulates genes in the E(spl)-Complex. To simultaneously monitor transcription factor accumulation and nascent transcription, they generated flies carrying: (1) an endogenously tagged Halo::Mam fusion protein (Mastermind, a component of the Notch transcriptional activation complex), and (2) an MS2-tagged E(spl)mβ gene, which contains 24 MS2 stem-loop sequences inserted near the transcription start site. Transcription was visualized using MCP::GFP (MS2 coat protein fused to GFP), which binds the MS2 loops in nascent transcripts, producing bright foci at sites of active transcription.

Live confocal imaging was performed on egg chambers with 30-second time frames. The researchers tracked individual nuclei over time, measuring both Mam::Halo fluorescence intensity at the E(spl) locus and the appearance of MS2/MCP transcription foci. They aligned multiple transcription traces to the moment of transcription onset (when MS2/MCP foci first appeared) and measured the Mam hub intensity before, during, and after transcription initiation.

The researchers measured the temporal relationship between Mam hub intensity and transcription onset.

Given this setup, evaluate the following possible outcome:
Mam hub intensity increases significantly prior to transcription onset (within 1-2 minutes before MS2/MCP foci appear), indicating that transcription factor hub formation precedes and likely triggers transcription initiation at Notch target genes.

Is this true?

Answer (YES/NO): YES